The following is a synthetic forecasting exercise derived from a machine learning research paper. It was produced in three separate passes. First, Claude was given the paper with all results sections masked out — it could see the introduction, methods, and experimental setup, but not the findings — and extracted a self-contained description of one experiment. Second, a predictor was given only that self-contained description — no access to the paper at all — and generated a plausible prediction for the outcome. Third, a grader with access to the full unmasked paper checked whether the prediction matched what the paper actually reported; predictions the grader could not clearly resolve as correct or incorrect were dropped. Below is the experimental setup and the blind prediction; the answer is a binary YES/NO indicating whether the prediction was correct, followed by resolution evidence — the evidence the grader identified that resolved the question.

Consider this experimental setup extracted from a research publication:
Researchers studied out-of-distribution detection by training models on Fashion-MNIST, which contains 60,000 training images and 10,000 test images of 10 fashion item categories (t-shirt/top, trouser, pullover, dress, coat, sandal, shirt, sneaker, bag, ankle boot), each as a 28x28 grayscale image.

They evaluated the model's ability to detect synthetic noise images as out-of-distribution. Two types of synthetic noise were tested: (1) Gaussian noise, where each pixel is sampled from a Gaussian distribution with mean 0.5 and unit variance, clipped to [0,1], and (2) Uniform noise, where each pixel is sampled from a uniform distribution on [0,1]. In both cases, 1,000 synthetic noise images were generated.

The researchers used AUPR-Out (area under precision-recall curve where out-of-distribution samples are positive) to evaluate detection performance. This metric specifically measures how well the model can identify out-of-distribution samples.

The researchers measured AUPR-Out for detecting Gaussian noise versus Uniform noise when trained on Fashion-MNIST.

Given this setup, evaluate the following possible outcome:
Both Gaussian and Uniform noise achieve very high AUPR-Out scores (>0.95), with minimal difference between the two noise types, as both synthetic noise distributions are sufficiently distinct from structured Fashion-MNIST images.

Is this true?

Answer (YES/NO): YES